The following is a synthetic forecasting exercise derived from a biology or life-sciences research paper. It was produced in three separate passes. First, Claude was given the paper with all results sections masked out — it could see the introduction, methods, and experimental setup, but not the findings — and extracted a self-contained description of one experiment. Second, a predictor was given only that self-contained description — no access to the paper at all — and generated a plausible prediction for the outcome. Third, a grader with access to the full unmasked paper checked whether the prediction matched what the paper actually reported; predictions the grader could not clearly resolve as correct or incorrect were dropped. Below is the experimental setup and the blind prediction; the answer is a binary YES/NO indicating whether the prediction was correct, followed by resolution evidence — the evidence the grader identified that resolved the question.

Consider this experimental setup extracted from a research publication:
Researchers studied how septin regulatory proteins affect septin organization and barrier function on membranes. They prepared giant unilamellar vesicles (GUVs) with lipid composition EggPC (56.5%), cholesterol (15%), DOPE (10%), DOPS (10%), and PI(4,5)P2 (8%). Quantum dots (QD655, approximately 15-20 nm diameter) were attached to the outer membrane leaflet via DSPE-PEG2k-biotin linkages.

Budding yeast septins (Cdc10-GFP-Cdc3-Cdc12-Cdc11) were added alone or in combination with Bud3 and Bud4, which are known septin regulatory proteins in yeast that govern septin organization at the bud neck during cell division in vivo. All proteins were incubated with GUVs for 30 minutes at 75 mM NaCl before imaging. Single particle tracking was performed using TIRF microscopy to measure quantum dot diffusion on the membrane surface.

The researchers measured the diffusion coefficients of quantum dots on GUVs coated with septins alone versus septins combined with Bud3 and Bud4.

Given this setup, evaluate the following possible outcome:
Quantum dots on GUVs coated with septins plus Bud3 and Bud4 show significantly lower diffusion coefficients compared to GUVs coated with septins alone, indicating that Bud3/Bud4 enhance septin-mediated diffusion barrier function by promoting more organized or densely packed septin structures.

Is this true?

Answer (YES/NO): YES